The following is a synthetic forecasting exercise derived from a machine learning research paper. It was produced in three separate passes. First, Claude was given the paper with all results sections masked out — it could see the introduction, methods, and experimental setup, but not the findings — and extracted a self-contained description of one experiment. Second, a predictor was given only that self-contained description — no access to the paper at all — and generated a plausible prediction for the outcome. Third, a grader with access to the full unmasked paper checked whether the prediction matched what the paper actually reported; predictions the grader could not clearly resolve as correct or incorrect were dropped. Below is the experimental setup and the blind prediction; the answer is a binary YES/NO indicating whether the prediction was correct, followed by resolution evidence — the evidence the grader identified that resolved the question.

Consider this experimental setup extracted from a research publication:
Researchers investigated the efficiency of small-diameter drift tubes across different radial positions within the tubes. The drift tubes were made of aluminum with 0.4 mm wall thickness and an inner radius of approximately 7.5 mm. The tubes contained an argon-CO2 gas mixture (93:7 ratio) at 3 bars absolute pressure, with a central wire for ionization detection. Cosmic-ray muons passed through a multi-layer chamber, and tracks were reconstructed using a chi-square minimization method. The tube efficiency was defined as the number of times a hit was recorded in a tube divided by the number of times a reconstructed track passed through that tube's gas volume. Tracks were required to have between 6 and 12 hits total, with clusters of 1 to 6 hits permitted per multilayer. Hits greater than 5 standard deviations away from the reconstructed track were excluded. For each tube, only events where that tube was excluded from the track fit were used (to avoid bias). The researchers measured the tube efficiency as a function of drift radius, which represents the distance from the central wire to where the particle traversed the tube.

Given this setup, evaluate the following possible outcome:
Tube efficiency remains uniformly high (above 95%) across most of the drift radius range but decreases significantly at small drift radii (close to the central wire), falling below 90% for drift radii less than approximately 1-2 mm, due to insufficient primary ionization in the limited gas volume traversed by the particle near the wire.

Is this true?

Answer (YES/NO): NO